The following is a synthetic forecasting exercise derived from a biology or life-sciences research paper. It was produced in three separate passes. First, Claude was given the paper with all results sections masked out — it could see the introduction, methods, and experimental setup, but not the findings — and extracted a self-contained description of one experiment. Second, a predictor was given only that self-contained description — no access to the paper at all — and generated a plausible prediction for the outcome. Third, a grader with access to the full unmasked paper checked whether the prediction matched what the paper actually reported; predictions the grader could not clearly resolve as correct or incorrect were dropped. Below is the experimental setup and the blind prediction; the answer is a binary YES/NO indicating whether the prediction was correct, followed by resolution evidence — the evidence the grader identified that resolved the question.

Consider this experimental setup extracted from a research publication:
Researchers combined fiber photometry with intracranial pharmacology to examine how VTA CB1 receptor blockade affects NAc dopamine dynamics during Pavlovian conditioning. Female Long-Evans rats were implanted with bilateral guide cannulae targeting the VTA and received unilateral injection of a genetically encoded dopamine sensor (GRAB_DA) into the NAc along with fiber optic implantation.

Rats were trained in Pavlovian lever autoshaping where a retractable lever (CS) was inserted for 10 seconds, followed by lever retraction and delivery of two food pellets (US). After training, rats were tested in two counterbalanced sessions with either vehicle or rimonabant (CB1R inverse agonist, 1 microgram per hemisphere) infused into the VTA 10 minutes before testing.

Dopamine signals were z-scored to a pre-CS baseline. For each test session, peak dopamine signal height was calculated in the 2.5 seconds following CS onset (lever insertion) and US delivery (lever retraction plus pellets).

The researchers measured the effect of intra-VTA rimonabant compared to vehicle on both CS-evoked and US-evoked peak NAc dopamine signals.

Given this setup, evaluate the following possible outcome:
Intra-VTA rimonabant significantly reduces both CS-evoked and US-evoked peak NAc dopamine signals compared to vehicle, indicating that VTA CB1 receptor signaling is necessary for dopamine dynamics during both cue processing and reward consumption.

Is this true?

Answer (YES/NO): NO